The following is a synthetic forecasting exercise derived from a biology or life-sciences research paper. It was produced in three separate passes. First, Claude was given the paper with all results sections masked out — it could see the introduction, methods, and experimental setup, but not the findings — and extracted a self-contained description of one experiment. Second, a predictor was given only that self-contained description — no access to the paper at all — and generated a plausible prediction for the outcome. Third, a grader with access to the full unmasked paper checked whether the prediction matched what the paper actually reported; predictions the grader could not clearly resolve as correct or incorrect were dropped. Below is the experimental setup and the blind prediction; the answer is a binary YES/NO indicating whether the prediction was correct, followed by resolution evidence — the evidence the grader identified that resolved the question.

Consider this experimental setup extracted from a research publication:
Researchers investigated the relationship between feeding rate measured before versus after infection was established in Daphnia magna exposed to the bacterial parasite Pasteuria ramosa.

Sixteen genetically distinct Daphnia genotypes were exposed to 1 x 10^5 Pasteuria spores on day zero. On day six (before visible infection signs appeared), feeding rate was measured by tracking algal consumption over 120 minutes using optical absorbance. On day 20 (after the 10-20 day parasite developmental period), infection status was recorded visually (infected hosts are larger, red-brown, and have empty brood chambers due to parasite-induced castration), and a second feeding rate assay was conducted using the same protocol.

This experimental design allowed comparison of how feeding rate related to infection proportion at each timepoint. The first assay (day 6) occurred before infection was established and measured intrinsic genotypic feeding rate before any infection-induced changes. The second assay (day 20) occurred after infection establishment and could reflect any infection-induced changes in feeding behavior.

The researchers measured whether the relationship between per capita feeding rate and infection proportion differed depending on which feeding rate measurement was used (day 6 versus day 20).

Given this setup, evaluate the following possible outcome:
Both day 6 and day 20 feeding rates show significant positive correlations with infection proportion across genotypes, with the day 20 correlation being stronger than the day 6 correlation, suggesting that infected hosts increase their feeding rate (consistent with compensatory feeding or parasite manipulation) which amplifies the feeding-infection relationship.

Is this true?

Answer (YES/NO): NO